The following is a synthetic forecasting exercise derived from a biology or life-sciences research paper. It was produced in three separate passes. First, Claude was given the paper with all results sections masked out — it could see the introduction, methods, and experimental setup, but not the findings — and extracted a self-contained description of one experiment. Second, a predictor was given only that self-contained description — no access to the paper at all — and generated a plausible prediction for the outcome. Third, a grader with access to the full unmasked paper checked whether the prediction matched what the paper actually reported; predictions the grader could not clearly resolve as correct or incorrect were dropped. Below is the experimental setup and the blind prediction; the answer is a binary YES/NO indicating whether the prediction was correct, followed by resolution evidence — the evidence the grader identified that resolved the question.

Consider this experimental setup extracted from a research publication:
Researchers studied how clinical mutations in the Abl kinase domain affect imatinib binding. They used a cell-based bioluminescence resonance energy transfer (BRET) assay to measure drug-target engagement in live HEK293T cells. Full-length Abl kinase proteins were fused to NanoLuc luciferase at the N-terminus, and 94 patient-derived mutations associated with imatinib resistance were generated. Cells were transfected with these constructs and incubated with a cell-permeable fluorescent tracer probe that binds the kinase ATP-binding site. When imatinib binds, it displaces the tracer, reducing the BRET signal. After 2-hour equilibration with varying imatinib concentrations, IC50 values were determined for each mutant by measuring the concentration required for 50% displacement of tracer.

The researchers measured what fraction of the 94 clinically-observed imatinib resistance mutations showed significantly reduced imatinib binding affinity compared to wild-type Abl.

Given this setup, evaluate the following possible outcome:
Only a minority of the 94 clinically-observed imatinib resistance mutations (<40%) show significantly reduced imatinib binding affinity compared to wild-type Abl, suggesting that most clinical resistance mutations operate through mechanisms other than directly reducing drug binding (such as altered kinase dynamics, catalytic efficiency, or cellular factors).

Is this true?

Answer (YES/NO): NO